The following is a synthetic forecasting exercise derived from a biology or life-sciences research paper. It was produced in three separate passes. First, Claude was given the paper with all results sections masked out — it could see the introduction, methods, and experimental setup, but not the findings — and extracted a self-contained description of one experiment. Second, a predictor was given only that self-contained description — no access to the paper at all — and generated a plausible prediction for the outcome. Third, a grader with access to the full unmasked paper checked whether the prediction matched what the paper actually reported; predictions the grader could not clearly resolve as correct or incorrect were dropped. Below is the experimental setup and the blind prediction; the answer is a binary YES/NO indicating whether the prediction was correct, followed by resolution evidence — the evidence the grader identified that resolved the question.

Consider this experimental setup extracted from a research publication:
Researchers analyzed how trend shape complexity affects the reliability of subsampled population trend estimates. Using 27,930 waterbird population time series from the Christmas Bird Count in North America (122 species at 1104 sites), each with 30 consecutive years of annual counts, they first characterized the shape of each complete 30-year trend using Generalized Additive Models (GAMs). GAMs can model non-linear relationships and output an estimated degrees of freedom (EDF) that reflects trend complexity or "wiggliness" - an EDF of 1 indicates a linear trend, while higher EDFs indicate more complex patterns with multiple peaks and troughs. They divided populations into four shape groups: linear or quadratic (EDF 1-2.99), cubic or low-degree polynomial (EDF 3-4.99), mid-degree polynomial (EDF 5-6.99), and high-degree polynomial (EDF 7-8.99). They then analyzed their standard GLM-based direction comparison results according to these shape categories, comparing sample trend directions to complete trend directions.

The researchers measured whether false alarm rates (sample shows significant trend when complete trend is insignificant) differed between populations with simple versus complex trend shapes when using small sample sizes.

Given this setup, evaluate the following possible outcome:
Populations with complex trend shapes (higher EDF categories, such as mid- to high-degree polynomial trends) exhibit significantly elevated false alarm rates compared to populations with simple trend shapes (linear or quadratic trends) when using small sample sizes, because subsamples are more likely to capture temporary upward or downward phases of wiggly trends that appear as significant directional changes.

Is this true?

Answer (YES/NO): YES